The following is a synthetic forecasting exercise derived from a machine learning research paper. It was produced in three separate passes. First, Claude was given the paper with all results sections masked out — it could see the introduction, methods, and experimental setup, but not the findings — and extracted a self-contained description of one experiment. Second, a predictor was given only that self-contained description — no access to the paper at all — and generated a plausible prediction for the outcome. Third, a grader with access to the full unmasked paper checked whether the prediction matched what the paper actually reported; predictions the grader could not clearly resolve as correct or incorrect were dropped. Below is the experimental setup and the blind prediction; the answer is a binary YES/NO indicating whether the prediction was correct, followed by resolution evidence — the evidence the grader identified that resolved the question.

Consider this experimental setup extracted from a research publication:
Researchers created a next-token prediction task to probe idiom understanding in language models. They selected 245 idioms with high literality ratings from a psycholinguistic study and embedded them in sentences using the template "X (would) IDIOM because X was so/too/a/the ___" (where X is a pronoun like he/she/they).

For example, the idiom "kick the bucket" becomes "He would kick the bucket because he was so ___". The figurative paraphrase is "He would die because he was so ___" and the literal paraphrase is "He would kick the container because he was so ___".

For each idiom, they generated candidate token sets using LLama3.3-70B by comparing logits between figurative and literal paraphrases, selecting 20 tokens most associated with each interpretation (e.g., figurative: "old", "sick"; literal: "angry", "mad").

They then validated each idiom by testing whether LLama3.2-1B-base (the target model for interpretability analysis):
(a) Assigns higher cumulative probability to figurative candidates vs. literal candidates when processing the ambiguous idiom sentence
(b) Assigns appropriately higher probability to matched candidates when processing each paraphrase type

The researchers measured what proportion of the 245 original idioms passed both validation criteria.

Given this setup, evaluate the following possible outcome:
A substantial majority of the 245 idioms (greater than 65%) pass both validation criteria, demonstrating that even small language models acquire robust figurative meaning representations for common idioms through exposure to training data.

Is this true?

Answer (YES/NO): NO